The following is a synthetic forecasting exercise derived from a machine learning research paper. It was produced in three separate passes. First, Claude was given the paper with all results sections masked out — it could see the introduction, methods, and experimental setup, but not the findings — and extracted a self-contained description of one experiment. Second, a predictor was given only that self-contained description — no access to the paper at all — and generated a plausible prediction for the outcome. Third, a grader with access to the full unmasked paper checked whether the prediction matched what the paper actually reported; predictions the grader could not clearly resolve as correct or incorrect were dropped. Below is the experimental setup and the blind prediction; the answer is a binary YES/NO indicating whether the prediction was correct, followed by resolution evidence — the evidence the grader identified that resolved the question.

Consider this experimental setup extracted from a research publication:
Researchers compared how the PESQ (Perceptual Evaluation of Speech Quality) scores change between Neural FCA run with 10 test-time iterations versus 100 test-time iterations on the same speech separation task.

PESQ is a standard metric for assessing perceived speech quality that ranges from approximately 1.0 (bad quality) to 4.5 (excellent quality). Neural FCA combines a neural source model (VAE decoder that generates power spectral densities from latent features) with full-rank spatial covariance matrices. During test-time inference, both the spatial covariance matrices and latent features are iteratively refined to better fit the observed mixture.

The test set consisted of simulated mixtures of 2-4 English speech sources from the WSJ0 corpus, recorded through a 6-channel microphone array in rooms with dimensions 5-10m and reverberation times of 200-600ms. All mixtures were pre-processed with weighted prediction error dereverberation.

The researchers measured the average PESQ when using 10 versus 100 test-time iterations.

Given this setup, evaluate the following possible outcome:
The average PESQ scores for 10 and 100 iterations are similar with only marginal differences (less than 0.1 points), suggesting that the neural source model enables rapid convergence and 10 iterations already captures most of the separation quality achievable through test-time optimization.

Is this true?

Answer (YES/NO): NO